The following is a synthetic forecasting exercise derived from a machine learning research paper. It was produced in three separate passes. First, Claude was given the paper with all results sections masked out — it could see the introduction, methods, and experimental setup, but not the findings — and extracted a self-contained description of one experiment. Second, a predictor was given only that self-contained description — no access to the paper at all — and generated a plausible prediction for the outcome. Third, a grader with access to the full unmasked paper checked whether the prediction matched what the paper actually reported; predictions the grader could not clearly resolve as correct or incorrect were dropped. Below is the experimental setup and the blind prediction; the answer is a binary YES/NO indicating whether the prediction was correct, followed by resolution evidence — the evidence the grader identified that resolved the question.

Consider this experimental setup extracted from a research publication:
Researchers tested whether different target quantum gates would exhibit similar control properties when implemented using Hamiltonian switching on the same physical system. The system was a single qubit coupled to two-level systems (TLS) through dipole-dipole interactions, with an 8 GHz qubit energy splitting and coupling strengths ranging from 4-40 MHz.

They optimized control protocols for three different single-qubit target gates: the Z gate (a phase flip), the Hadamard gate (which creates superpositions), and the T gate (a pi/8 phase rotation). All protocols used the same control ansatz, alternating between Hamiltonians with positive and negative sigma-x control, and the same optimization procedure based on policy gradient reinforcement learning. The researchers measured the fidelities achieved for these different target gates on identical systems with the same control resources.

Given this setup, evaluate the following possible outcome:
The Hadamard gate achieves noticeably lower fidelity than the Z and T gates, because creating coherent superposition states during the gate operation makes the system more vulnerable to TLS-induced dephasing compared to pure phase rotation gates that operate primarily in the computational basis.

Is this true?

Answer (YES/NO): NO